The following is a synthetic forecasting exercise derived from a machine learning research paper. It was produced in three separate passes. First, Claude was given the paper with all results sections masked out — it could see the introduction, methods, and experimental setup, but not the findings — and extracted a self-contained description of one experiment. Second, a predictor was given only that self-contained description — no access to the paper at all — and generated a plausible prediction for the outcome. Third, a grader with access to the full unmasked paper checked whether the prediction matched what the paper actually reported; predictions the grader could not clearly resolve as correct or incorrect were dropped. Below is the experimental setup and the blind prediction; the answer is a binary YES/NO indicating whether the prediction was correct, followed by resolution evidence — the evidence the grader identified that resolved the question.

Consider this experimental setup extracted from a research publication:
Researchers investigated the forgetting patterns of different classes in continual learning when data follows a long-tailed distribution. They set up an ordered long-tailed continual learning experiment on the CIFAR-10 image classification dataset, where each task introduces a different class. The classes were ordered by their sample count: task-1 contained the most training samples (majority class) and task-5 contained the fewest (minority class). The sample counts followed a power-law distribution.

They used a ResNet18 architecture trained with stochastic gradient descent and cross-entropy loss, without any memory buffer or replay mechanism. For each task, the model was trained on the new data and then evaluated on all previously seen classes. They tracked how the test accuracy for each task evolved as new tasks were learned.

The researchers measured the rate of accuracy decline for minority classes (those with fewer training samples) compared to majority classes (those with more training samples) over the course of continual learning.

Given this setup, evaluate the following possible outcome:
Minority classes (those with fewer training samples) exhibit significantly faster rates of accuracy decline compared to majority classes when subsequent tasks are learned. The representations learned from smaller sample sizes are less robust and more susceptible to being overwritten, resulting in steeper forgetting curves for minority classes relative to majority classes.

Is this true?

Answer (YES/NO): YES